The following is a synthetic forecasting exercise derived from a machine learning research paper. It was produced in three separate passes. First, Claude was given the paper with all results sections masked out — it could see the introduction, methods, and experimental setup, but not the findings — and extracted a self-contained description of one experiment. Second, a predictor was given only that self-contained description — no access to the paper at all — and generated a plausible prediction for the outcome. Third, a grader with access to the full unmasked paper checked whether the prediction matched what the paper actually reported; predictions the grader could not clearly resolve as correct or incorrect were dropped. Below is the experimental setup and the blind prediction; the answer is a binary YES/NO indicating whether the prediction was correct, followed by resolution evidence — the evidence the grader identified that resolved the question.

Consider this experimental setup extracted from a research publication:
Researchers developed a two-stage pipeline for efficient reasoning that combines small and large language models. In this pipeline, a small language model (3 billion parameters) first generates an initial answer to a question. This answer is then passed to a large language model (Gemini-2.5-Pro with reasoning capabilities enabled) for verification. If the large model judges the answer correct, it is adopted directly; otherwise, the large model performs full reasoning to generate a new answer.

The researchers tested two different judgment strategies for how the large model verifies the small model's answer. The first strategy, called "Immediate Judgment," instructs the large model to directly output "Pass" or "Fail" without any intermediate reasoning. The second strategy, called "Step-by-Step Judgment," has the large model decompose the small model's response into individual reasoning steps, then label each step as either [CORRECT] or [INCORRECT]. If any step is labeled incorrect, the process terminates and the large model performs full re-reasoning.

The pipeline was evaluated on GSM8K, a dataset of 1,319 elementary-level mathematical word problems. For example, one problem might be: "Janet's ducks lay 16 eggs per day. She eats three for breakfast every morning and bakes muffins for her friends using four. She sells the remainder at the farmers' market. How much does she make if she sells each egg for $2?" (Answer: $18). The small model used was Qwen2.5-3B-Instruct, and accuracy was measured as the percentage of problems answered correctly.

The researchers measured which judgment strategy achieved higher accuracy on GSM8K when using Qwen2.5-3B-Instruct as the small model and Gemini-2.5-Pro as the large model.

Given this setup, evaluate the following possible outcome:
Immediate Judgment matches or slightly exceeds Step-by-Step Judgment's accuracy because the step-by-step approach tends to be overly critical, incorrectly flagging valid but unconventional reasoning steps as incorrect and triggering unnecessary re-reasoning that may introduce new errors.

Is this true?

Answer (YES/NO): NO